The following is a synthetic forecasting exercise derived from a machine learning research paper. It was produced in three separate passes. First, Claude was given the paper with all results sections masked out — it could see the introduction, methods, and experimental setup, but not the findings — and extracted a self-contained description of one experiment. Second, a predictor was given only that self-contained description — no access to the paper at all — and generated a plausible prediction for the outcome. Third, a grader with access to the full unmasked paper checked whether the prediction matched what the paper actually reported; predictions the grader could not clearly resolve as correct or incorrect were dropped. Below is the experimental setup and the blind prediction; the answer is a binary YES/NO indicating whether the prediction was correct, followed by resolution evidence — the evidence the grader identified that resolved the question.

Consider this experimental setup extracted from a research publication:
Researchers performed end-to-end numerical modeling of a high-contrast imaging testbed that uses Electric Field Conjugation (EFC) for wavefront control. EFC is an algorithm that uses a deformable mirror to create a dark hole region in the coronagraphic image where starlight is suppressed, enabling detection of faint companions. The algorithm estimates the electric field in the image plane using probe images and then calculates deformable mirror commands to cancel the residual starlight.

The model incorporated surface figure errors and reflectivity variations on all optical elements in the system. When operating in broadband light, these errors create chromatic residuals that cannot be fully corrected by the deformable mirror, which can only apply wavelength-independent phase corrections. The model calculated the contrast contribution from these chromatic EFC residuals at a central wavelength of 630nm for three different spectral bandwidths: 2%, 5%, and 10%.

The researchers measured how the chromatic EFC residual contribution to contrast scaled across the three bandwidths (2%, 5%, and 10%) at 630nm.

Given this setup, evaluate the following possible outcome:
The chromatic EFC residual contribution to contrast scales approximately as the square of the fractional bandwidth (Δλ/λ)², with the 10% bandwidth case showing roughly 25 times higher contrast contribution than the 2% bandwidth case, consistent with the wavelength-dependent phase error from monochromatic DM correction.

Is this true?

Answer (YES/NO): NO